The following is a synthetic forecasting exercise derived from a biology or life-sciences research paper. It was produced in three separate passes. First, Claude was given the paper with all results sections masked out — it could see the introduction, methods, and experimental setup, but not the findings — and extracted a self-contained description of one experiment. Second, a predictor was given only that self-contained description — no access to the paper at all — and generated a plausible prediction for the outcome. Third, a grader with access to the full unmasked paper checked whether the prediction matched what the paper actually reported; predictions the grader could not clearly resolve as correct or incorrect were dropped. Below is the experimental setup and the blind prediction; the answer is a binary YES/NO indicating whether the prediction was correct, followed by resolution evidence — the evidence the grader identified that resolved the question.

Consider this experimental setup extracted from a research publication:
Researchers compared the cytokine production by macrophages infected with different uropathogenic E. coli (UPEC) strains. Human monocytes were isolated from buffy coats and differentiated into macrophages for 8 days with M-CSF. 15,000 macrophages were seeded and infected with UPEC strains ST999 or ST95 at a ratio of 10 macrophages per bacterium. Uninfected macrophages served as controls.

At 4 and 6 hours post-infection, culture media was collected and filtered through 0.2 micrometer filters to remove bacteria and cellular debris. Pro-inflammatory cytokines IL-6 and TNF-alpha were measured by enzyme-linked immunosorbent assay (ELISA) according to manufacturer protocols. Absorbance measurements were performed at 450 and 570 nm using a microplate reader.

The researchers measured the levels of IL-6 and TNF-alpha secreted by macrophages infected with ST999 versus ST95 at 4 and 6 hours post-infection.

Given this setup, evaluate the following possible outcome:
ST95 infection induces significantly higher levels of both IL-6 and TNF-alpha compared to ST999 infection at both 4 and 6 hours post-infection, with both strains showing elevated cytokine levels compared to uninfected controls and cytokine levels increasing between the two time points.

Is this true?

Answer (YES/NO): NO